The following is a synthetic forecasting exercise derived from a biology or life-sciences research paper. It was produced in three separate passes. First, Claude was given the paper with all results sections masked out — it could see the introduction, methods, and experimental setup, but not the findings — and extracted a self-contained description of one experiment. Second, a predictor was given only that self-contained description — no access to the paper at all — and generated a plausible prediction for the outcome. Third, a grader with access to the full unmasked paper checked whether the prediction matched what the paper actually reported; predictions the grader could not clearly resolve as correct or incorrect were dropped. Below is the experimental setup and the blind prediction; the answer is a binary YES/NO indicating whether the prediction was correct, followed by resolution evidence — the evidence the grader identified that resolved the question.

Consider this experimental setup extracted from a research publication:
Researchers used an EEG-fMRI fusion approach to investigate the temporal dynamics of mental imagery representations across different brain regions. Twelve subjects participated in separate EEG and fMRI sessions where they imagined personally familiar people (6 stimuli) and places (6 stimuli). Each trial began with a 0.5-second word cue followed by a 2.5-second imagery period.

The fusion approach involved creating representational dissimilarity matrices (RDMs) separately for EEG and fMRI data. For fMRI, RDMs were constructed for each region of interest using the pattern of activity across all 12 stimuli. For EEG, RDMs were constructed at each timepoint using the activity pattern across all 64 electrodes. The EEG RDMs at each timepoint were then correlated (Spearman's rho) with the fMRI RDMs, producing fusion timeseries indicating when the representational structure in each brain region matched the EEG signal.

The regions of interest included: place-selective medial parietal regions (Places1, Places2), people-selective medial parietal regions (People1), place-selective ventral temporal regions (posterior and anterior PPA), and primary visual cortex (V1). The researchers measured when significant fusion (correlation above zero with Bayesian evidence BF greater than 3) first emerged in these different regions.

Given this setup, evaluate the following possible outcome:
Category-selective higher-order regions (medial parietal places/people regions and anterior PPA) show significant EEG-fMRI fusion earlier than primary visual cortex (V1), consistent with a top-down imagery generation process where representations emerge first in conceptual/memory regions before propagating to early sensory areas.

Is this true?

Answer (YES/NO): YES